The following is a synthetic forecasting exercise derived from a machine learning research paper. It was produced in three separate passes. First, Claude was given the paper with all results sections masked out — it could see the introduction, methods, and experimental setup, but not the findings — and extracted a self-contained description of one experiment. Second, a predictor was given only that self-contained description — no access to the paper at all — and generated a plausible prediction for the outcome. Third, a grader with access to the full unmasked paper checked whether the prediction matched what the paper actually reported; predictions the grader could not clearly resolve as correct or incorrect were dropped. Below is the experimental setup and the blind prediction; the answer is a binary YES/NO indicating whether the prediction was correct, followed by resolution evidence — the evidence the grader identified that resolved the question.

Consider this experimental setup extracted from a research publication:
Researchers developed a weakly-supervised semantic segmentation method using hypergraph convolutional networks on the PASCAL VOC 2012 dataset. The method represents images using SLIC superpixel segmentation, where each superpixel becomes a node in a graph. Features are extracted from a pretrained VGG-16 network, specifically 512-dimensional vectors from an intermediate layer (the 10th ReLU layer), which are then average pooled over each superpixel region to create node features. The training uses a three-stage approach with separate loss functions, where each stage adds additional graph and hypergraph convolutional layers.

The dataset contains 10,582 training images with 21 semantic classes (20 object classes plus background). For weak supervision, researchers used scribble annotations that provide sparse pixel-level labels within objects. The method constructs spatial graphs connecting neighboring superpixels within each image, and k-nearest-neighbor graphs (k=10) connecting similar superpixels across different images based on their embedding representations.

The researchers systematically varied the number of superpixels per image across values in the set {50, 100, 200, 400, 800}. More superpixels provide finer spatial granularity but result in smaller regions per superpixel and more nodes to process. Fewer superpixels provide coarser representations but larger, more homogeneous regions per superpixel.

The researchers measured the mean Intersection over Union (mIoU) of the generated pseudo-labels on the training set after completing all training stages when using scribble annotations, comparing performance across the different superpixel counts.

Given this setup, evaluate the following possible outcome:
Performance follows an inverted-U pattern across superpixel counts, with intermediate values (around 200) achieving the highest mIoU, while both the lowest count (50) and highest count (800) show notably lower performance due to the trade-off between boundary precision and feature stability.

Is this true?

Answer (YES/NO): NO